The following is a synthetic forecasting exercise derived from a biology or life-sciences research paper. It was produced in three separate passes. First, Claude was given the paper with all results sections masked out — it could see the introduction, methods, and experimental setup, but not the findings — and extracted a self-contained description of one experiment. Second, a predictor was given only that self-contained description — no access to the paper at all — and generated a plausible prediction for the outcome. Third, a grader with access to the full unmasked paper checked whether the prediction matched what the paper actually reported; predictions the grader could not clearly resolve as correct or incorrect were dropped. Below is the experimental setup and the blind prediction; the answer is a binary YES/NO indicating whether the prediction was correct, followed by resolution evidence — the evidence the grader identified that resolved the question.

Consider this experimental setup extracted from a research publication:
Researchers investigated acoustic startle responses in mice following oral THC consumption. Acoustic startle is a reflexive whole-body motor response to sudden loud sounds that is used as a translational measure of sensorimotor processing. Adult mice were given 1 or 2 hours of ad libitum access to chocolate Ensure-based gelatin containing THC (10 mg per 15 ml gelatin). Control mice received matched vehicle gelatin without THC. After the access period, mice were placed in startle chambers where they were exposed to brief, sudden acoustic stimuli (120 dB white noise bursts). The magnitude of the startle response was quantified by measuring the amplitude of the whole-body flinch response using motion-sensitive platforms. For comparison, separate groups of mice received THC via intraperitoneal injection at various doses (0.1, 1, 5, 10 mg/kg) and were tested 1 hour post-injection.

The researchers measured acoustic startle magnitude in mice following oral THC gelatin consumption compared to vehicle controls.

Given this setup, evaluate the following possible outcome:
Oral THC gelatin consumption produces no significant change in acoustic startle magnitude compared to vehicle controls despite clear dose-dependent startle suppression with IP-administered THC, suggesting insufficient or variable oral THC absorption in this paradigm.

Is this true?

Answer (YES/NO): NO